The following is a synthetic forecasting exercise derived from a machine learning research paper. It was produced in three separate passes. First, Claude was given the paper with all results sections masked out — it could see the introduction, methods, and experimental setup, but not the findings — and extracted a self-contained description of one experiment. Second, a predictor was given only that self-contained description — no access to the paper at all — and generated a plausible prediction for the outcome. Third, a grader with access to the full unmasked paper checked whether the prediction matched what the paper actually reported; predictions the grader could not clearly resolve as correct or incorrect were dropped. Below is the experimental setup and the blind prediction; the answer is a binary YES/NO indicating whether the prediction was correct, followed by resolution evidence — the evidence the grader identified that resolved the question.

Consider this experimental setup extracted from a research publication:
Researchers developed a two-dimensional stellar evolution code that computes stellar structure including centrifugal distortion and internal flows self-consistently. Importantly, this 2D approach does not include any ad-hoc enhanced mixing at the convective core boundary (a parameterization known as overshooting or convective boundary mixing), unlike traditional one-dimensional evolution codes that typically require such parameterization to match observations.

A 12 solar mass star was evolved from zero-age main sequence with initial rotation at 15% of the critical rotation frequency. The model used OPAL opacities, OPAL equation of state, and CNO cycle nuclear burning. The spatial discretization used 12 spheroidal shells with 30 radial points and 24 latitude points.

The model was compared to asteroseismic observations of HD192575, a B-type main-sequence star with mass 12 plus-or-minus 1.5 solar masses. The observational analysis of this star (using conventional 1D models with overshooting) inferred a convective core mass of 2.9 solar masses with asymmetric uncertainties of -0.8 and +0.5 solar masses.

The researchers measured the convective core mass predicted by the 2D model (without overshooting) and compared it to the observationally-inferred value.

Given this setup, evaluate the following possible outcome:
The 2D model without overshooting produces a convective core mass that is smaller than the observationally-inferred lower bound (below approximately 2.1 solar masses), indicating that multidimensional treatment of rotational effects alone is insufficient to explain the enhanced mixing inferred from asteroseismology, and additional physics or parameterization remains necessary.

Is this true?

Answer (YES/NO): NO